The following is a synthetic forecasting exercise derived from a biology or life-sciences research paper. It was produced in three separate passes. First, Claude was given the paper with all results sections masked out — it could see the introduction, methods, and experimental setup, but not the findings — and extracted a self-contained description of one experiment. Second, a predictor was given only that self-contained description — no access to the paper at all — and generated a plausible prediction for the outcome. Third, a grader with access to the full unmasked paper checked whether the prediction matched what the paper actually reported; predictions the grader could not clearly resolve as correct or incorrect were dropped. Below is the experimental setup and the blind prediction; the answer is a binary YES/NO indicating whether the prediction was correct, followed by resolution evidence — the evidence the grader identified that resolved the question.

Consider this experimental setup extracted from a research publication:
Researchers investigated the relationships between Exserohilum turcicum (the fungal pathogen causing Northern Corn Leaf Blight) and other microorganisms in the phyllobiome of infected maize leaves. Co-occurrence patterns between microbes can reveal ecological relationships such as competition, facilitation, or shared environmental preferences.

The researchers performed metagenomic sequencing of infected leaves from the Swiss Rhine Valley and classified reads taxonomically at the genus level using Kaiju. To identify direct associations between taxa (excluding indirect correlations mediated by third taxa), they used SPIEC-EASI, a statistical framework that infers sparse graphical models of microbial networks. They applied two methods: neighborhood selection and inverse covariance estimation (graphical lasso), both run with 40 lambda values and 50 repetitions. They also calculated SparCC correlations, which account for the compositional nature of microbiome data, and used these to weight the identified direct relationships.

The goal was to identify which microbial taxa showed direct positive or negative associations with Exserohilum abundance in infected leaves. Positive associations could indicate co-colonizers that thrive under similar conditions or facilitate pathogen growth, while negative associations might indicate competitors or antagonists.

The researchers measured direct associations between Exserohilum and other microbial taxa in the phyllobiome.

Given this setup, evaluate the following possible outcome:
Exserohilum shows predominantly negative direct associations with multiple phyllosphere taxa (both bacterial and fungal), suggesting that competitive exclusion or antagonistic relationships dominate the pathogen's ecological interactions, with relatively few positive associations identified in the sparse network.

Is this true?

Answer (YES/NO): NO